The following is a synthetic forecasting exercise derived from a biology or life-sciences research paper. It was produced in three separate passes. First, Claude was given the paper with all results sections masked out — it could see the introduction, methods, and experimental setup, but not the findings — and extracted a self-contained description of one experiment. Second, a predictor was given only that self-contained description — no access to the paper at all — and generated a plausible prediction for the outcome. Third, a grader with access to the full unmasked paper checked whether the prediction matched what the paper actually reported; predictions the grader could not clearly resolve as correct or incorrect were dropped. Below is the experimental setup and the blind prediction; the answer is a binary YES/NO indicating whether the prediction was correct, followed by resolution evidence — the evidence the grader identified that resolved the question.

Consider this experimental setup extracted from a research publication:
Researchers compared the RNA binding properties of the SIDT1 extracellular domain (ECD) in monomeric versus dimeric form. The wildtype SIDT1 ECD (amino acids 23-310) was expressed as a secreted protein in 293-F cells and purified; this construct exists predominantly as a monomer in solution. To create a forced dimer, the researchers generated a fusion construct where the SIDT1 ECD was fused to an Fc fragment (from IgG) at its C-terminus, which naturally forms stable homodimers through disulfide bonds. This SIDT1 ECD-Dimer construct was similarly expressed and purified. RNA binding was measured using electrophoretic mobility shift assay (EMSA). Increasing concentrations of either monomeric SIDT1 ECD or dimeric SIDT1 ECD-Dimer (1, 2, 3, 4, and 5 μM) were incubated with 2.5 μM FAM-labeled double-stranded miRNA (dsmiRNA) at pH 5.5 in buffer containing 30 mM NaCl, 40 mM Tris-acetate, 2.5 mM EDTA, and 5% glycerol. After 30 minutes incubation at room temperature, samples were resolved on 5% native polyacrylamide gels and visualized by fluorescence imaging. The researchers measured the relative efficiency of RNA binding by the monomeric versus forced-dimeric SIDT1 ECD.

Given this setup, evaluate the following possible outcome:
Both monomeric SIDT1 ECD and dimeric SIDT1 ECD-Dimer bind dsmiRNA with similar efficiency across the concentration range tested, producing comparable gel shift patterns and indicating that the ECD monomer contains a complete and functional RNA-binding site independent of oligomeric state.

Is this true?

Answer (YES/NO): YES